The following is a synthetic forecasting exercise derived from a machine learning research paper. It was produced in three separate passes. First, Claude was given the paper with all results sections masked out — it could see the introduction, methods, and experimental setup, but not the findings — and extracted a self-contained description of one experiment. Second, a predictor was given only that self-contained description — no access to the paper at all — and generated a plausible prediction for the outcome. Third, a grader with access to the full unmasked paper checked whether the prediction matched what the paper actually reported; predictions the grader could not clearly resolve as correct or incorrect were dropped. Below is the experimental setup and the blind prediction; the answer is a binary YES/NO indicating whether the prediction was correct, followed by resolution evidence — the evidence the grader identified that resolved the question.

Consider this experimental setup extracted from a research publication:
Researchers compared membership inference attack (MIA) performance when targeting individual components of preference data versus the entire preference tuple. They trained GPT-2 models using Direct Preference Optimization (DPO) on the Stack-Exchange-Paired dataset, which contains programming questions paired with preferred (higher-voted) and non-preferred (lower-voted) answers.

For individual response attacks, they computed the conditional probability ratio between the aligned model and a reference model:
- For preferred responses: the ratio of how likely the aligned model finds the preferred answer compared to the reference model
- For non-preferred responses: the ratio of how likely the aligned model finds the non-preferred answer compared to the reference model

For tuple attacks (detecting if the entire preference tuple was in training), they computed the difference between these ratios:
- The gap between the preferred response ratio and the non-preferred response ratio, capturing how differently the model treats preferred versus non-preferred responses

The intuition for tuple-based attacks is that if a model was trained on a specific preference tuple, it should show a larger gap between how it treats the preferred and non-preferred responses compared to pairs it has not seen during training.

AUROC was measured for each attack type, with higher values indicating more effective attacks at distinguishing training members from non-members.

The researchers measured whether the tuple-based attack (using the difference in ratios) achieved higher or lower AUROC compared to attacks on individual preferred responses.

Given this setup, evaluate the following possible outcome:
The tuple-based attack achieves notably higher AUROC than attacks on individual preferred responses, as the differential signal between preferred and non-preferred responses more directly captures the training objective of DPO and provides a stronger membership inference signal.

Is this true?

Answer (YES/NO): YES